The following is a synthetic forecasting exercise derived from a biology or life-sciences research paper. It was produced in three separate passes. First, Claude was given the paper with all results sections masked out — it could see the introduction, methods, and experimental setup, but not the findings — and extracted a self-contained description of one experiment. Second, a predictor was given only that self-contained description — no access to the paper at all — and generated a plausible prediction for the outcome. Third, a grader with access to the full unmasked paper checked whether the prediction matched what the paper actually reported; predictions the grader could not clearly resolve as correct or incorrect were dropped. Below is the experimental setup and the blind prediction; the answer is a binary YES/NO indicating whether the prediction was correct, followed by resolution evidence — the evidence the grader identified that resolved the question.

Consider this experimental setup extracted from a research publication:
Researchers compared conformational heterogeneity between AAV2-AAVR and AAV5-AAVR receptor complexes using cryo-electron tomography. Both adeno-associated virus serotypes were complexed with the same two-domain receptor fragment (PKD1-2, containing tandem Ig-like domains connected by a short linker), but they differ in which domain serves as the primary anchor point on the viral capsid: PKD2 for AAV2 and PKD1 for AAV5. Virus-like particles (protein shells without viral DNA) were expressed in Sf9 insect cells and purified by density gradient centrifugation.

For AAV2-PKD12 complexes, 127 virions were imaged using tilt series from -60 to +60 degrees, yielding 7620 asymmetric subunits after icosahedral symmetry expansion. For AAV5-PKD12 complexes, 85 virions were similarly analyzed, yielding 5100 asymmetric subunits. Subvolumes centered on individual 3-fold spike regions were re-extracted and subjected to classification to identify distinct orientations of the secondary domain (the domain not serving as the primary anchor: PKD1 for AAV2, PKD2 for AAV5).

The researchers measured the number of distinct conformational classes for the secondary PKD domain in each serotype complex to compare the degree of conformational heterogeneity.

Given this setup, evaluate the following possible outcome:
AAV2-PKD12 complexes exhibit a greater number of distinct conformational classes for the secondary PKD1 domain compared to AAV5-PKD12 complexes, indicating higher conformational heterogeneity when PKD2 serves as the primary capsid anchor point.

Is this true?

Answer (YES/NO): YES